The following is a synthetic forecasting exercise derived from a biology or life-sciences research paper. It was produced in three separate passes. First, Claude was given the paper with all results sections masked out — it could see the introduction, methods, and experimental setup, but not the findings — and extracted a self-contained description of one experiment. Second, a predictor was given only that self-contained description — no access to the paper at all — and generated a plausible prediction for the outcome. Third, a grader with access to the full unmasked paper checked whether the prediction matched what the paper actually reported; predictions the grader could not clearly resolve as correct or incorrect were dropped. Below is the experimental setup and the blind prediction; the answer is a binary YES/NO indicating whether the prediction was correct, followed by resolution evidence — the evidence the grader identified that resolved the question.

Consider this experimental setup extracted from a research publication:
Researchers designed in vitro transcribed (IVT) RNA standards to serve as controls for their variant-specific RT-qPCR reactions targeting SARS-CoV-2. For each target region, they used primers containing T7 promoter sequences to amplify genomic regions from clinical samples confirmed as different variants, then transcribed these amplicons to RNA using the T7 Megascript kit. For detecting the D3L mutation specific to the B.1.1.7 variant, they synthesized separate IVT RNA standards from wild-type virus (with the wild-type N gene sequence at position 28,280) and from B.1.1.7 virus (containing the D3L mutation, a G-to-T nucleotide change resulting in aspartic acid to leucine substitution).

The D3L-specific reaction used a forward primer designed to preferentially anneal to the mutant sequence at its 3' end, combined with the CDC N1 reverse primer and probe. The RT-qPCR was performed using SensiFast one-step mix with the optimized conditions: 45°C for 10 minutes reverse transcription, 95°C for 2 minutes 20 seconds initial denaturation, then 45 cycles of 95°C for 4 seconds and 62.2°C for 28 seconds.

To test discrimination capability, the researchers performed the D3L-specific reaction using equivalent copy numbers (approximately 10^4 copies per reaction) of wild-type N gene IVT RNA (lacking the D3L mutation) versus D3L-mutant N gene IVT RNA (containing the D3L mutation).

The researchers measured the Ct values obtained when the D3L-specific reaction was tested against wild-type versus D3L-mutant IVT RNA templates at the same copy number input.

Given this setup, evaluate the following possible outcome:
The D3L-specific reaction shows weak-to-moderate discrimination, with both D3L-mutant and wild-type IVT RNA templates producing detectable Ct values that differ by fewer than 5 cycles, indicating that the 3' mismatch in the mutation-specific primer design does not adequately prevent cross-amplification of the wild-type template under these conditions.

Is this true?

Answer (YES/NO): NO